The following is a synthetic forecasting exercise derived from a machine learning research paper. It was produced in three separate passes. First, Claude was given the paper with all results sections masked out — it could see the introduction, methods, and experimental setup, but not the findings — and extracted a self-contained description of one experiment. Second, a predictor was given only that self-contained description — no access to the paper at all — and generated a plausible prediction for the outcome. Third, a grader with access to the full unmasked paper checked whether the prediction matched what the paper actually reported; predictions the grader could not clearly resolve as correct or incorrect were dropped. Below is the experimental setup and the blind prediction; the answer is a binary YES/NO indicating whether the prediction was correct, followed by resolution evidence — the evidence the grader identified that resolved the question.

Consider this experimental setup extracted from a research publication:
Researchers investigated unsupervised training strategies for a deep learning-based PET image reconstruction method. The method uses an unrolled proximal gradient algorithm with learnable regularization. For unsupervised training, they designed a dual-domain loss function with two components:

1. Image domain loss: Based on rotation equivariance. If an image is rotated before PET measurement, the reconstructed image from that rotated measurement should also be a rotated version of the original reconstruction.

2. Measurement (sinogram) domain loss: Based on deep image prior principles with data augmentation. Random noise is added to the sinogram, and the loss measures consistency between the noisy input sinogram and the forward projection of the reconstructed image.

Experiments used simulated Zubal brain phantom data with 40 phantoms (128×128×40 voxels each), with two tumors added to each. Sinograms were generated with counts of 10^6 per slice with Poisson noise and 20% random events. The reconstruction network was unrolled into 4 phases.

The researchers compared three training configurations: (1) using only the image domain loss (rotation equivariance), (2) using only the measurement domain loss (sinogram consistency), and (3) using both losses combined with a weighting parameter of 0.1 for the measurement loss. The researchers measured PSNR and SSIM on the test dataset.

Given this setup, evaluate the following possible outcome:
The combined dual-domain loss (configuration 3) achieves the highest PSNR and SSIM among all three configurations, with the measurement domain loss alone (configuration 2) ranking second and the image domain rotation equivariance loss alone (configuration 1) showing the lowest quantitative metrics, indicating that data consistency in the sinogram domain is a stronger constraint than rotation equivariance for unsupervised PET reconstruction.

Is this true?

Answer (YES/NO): YES